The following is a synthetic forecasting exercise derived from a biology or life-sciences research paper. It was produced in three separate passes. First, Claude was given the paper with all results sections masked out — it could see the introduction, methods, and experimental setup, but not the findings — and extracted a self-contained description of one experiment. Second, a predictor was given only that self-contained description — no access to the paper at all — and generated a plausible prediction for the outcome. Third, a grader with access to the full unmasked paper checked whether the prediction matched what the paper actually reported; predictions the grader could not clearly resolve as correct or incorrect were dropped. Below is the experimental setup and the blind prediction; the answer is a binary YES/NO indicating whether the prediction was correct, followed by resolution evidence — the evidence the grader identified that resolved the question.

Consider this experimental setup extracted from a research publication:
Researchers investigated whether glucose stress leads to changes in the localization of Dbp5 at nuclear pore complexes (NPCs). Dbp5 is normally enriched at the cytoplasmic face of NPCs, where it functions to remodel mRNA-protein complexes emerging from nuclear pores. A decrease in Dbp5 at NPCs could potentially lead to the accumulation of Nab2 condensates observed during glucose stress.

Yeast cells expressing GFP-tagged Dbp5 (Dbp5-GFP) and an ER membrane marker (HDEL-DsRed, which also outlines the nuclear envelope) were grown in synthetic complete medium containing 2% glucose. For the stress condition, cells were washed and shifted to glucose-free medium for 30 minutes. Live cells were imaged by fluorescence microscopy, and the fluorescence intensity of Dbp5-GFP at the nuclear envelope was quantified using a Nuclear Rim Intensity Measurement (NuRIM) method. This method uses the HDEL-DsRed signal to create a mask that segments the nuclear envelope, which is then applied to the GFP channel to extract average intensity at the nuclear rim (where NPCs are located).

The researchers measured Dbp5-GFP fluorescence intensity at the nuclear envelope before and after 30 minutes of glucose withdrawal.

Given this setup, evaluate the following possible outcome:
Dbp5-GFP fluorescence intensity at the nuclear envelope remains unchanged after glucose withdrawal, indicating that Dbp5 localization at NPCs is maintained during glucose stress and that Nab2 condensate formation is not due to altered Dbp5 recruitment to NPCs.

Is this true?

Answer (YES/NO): NO